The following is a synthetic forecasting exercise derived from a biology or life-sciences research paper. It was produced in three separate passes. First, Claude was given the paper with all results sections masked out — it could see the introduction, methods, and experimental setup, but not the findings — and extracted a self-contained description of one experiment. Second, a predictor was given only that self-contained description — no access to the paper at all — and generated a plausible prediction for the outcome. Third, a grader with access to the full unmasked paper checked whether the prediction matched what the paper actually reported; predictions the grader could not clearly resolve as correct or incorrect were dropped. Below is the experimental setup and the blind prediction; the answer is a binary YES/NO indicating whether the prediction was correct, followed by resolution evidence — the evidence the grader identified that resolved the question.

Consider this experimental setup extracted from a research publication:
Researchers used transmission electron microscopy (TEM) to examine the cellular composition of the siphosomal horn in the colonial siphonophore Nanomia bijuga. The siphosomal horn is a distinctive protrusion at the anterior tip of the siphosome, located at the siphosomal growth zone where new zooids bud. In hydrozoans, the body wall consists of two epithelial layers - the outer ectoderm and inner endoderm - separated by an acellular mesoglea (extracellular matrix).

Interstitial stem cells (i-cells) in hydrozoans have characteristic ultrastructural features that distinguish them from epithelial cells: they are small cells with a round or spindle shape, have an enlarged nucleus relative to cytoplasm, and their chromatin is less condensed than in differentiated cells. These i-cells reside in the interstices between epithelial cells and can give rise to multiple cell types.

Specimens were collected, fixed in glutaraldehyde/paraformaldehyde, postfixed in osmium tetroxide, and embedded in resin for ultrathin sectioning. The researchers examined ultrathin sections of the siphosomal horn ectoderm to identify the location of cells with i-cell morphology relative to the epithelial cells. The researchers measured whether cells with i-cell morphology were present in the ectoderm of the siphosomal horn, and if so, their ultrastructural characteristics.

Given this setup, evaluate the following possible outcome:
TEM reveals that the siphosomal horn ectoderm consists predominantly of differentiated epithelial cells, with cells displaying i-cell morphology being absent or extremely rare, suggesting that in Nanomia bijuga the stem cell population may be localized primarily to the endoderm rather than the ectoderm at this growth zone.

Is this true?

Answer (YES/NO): NO